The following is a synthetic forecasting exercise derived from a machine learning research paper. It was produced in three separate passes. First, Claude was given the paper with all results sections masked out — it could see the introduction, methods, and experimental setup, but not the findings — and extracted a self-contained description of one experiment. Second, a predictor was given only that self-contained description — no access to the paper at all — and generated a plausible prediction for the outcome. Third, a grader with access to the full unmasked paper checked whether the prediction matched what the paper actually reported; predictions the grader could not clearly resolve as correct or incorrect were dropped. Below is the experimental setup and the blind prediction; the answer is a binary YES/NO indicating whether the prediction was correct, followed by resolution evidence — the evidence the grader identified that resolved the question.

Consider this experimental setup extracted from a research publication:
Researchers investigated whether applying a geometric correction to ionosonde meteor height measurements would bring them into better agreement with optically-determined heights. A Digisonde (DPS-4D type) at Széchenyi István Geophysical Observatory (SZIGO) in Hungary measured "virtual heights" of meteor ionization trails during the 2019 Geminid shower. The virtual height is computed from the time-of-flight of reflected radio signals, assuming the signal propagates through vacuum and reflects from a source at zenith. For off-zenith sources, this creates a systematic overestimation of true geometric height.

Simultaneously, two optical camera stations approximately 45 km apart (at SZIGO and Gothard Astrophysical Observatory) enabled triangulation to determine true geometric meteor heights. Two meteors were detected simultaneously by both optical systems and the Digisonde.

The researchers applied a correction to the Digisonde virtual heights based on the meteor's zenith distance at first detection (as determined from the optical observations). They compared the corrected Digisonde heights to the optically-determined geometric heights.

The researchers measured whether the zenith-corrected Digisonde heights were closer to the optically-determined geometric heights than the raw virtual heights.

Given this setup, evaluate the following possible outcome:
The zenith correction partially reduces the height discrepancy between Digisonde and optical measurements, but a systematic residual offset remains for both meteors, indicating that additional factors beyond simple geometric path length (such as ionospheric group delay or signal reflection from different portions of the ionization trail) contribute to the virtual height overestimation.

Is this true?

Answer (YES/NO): NO